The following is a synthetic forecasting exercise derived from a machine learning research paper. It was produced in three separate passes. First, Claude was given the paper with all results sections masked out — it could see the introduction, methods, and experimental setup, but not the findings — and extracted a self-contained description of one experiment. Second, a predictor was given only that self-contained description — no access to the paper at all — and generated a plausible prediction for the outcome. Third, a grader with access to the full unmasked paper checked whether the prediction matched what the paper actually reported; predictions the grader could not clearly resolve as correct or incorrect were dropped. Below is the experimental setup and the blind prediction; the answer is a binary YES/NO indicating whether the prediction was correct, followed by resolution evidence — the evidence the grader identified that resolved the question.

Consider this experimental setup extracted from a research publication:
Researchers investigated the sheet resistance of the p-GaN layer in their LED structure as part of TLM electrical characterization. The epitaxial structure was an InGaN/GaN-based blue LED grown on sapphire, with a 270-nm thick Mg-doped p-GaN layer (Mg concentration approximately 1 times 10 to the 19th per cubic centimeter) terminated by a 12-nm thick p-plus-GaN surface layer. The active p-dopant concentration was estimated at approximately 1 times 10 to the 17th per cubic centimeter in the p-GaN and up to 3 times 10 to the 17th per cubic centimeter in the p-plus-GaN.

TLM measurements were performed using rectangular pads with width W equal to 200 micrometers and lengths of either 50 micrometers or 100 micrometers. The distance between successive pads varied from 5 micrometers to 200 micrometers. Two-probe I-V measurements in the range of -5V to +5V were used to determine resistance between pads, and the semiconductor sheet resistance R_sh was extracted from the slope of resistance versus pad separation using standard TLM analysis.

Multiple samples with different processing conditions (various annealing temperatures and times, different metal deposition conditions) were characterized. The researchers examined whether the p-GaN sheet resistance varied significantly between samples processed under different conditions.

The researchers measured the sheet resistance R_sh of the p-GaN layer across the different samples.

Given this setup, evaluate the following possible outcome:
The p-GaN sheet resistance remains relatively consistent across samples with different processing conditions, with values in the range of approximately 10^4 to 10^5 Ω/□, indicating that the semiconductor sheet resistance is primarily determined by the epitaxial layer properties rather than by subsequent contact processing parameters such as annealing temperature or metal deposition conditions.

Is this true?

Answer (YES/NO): YES